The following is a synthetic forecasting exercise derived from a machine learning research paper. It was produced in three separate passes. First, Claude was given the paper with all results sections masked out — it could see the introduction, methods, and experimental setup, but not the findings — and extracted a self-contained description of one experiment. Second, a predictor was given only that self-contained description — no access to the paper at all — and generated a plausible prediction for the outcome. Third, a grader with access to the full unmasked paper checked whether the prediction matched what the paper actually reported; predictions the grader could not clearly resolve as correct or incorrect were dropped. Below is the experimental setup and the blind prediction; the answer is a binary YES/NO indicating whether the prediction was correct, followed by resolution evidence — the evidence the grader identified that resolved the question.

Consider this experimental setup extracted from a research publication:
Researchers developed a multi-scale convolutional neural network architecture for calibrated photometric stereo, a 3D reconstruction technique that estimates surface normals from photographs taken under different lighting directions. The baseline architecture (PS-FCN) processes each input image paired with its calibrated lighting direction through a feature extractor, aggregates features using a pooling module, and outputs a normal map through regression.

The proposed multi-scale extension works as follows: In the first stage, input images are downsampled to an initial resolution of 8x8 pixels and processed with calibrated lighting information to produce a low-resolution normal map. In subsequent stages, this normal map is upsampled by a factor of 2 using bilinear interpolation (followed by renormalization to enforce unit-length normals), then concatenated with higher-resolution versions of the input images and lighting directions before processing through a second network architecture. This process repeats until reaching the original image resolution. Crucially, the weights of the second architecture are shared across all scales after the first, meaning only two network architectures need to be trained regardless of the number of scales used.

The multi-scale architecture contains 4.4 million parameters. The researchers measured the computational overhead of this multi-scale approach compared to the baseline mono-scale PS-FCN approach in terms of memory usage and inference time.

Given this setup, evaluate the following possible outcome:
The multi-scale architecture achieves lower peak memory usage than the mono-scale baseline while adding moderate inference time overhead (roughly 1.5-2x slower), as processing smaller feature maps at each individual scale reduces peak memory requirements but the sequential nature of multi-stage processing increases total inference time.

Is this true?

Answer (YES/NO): NO